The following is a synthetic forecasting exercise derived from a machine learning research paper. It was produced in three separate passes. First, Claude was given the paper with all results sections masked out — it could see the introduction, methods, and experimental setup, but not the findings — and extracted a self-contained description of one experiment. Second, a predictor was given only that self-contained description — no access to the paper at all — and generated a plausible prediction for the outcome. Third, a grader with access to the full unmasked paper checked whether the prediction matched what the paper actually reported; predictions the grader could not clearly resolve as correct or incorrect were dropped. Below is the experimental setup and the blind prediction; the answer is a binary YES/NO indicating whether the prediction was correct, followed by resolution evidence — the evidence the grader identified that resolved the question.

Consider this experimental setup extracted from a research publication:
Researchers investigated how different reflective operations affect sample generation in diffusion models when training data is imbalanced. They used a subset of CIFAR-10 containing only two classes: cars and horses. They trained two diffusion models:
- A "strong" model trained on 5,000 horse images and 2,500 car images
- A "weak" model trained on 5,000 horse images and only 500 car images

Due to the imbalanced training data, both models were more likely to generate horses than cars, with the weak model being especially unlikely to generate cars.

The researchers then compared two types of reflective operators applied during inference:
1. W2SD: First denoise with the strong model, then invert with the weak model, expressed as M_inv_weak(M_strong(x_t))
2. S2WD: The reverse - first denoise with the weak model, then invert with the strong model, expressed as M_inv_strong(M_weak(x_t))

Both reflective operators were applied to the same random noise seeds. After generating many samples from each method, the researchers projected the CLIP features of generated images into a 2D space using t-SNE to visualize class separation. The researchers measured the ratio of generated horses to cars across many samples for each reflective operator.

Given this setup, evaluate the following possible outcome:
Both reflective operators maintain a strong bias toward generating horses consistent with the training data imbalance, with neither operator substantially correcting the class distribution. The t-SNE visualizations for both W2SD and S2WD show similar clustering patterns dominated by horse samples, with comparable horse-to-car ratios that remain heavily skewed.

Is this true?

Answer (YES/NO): NO